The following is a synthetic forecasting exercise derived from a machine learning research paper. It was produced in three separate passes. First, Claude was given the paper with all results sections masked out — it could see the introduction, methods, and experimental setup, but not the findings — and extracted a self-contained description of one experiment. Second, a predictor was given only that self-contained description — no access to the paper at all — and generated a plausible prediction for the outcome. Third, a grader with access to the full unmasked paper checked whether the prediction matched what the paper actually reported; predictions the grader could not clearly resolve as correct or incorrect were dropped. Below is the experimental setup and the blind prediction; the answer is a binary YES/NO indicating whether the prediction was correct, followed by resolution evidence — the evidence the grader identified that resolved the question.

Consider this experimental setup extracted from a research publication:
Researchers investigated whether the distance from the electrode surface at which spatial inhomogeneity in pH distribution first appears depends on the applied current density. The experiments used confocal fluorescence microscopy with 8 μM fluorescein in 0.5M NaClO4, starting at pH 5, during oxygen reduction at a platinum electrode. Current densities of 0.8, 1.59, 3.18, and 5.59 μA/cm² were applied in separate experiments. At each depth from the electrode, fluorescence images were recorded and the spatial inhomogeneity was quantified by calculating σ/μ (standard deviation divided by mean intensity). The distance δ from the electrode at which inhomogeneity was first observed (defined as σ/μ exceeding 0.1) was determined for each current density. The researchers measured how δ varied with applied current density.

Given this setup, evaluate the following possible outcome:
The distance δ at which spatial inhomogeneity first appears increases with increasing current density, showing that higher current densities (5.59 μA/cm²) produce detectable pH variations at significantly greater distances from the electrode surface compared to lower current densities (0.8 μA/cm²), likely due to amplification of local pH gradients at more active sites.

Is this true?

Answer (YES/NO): NO